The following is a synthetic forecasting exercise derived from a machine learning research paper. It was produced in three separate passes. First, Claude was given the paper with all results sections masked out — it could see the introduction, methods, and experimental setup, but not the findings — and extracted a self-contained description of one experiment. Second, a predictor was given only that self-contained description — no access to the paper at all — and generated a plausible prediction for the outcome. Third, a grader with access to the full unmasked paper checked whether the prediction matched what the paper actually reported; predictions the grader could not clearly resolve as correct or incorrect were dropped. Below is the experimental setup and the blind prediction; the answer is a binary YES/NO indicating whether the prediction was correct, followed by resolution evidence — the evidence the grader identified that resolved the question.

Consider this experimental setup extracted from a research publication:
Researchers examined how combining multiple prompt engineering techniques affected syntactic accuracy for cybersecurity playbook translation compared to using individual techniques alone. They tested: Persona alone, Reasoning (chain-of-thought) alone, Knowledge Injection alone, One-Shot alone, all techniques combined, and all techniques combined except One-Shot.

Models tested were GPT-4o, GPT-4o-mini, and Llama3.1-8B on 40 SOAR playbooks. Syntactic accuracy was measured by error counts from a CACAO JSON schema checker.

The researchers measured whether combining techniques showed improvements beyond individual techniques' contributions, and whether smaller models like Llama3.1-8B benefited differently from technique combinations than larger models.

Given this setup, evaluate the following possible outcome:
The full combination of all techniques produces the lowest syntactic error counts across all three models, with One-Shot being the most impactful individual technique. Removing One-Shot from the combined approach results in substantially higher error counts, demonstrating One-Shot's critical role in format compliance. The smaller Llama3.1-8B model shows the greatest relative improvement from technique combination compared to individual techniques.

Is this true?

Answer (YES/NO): NO